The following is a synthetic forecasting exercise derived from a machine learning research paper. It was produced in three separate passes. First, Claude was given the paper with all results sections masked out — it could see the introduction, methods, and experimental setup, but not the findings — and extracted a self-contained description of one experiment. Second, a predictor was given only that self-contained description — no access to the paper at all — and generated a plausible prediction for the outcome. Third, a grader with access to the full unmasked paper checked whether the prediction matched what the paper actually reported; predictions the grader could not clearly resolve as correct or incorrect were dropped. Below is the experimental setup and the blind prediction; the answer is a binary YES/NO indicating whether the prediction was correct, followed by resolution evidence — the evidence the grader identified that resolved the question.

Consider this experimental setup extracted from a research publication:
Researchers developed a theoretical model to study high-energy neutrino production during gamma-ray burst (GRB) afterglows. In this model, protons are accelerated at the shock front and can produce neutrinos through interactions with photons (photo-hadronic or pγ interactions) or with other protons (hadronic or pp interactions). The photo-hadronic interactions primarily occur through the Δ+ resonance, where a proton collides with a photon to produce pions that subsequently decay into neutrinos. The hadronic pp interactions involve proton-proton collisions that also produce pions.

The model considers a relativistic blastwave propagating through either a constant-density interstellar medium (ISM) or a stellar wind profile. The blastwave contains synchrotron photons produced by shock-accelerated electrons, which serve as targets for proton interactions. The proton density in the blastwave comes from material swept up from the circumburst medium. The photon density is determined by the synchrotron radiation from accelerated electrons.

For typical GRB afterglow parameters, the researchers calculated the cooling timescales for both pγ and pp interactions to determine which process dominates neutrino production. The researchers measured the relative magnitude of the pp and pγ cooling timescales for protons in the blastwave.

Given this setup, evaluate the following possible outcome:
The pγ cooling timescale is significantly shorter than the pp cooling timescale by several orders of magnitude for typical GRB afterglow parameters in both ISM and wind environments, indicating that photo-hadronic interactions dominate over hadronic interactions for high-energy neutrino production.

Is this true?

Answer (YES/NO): YES